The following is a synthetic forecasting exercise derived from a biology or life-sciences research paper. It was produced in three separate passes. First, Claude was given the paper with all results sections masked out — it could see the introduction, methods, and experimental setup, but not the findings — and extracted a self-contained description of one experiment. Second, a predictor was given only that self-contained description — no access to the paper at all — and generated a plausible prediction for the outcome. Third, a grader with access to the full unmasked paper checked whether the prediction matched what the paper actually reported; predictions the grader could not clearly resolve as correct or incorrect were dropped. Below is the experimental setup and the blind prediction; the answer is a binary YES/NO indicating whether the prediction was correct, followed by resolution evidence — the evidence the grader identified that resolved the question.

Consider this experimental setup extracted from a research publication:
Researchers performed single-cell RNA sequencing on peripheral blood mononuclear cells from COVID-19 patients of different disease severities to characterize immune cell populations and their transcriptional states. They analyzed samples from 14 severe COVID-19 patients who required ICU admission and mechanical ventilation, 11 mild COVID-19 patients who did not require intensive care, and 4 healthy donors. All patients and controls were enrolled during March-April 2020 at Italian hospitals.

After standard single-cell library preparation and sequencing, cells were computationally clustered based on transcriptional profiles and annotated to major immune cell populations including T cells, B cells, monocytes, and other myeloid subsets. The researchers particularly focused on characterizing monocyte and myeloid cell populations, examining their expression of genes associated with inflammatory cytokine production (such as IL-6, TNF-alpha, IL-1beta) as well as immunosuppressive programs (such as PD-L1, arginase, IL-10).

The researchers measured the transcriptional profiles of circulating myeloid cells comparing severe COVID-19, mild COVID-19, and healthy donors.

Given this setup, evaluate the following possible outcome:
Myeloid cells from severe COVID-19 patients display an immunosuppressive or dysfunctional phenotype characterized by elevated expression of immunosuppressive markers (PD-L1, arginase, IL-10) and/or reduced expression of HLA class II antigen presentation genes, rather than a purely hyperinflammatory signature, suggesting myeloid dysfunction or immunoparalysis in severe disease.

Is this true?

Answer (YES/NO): NO